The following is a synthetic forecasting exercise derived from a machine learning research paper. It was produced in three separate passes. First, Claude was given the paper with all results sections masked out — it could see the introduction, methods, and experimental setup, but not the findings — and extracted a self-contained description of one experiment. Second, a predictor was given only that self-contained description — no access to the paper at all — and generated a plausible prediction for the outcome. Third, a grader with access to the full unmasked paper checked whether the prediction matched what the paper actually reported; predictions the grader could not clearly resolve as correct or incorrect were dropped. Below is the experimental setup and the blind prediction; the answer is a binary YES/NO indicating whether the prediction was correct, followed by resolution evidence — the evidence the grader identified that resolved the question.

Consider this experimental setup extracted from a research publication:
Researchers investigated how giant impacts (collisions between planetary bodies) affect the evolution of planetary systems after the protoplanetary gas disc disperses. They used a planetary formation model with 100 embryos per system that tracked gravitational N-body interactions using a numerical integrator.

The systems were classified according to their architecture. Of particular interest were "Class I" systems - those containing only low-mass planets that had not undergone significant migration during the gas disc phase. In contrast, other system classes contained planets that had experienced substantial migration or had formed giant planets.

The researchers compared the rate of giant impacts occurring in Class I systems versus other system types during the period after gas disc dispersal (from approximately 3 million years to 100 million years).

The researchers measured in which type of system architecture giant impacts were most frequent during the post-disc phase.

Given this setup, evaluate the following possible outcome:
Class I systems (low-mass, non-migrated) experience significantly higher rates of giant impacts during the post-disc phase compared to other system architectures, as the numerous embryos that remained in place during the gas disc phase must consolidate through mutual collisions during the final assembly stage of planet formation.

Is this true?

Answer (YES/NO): YES